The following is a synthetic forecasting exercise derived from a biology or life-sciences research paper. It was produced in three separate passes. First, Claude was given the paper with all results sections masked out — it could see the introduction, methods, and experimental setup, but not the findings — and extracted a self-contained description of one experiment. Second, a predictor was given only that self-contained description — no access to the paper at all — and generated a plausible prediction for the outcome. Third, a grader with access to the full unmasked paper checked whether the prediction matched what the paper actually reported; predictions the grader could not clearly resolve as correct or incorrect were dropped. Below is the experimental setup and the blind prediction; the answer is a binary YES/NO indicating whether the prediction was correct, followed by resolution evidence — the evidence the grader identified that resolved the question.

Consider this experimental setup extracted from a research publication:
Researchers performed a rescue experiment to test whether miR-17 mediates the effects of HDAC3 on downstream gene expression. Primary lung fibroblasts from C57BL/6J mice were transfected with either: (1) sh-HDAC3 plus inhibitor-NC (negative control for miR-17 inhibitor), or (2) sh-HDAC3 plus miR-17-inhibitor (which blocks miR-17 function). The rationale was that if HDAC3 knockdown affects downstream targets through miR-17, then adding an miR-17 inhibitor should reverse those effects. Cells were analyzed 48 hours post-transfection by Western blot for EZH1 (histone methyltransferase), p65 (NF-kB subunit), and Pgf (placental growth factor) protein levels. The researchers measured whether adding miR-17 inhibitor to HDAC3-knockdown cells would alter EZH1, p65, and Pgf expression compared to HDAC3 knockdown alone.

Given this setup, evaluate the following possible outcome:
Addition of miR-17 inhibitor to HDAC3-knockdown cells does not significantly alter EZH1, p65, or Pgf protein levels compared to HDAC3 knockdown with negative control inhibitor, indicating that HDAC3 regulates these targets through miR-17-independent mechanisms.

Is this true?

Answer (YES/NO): NO